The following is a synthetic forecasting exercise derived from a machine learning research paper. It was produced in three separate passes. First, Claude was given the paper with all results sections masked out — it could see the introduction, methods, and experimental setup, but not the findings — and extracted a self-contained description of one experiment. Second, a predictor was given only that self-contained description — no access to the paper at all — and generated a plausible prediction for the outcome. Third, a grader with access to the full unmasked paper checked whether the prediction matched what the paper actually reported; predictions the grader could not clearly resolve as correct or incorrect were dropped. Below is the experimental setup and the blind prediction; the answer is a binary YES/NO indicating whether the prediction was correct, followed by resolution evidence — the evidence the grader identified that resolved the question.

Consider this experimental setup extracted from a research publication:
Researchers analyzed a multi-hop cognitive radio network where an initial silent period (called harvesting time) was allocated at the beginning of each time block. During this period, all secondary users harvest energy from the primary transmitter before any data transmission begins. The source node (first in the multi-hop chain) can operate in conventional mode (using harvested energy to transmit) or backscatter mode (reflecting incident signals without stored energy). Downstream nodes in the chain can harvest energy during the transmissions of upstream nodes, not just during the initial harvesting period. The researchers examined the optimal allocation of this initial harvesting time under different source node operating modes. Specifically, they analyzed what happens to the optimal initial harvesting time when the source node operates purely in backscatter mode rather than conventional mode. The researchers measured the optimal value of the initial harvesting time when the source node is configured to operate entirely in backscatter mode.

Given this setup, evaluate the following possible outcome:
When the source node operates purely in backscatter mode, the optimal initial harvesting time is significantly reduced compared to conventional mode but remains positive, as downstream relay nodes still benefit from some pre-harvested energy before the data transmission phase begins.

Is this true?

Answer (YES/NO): NO